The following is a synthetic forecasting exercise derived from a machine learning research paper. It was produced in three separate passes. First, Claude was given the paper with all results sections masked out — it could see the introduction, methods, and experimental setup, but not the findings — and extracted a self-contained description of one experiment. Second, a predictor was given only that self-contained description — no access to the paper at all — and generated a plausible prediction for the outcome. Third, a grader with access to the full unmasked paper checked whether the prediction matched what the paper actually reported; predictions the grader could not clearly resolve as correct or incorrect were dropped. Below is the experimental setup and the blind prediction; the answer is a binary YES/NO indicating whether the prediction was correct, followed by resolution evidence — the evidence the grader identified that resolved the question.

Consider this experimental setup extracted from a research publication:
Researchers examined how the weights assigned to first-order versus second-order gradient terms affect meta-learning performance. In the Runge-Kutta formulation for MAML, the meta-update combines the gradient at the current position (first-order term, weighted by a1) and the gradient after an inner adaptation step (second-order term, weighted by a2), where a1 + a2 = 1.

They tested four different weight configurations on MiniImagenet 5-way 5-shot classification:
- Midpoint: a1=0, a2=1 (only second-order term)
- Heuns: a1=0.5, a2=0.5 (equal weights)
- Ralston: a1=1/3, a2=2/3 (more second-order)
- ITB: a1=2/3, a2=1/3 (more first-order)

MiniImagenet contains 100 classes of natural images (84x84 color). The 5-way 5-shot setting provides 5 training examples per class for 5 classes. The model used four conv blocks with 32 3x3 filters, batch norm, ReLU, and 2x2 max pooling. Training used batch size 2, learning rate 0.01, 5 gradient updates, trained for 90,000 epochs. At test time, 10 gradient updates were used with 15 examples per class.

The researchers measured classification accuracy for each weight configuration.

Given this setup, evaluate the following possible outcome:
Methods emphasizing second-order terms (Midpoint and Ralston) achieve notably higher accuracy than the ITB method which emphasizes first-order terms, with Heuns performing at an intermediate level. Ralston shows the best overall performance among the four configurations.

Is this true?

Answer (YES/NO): NO